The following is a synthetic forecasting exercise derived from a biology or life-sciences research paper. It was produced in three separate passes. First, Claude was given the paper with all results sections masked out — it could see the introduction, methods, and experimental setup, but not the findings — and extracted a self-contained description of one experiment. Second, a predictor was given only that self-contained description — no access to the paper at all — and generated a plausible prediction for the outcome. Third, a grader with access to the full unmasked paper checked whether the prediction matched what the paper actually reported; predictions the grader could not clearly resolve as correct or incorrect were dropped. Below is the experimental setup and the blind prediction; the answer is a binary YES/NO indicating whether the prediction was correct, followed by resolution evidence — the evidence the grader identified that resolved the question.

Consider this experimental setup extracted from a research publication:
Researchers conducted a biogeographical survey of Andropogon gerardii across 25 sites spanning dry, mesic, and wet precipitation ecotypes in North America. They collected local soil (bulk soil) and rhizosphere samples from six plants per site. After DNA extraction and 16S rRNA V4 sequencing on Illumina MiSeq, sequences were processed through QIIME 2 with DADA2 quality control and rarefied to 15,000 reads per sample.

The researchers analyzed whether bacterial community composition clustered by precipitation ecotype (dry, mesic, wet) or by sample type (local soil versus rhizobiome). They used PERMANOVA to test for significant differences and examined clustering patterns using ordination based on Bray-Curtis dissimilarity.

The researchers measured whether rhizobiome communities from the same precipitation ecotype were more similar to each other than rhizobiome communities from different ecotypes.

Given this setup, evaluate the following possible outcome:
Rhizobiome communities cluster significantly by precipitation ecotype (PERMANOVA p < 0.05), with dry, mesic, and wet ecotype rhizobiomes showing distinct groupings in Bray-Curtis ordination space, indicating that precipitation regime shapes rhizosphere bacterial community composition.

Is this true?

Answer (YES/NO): NO